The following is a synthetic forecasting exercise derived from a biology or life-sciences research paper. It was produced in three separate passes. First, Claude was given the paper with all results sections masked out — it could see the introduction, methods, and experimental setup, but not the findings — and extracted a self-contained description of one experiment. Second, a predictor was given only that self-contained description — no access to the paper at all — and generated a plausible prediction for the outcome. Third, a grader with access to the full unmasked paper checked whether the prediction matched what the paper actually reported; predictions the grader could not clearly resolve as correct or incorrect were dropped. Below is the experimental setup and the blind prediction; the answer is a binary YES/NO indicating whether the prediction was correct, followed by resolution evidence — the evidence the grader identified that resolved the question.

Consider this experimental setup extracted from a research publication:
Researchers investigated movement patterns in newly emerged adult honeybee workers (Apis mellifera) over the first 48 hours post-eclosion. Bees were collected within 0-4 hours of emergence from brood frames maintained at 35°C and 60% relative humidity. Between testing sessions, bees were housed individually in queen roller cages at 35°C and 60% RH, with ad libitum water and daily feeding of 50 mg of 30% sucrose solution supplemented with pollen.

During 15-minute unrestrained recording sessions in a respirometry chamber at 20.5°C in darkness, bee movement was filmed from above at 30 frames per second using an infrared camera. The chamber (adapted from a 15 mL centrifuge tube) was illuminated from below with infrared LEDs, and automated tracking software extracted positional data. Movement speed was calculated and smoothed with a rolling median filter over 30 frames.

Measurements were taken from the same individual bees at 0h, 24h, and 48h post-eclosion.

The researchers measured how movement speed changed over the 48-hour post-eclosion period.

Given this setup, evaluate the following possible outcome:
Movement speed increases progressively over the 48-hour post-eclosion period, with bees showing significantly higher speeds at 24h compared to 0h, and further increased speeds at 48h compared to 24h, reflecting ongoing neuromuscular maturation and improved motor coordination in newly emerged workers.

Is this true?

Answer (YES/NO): NO